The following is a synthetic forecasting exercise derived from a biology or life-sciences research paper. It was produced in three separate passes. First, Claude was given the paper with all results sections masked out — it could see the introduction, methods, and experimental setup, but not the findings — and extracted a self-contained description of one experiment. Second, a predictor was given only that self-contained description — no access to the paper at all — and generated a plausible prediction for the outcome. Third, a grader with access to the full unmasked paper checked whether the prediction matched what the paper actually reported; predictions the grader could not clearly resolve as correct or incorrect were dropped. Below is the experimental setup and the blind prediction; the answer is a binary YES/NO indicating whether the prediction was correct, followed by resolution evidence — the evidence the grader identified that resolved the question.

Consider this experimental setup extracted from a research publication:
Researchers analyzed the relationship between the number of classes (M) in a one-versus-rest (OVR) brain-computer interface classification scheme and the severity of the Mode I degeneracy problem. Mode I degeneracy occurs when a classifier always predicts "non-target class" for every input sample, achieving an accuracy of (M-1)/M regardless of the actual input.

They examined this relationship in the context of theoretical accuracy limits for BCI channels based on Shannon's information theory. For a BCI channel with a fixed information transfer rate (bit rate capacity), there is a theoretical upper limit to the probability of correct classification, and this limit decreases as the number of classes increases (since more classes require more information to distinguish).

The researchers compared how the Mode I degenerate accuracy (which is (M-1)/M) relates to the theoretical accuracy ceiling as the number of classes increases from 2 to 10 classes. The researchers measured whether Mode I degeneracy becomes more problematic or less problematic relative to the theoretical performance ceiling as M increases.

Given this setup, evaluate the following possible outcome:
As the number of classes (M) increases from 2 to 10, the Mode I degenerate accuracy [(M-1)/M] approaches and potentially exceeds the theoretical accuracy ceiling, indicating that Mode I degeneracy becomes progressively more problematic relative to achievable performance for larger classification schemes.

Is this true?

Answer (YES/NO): YES